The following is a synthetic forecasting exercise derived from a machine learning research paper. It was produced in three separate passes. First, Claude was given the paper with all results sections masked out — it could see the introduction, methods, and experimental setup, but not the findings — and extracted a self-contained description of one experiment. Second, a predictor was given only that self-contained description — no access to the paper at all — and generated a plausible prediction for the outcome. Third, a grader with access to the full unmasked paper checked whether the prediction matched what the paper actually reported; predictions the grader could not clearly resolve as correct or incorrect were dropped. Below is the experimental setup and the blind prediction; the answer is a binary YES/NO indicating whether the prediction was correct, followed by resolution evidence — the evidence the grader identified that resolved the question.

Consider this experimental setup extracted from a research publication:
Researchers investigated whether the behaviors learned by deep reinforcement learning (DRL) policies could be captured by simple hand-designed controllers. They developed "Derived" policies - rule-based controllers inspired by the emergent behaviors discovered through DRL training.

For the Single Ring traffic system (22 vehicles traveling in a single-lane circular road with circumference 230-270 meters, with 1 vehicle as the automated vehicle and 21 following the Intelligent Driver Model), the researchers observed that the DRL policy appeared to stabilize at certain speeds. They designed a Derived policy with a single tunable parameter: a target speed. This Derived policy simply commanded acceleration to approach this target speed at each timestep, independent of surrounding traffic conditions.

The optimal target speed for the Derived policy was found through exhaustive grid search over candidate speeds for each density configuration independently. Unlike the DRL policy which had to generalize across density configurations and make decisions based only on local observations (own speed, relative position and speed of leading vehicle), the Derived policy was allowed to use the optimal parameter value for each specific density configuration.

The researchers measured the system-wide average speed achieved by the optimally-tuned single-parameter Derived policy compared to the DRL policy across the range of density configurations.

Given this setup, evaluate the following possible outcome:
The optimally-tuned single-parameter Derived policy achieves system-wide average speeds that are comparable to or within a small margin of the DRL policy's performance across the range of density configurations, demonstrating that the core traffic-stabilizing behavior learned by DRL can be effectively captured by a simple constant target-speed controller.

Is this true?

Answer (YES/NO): YES